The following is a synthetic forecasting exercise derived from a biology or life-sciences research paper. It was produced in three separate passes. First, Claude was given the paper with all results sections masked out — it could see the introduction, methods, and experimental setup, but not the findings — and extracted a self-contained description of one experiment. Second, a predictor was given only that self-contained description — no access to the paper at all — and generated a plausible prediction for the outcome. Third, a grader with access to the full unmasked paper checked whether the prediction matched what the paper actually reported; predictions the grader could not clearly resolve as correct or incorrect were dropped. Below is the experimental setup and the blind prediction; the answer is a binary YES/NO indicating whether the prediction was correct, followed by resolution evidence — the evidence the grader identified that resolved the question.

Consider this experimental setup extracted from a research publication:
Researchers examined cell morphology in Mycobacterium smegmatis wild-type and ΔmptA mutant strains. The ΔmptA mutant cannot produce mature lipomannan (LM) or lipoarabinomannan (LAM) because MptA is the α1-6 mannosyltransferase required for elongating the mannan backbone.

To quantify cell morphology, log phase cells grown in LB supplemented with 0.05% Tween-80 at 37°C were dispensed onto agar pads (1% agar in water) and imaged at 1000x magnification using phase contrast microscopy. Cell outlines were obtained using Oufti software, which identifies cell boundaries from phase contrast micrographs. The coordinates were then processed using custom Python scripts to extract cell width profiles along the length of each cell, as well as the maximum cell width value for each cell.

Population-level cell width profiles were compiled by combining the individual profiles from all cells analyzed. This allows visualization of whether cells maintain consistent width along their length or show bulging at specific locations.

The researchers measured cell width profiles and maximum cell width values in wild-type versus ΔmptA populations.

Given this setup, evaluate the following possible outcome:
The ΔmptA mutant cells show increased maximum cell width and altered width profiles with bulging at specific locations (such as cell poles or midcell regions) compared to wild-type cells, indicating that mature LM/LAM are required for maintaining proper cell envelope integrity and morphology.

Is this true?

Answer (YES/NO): YES